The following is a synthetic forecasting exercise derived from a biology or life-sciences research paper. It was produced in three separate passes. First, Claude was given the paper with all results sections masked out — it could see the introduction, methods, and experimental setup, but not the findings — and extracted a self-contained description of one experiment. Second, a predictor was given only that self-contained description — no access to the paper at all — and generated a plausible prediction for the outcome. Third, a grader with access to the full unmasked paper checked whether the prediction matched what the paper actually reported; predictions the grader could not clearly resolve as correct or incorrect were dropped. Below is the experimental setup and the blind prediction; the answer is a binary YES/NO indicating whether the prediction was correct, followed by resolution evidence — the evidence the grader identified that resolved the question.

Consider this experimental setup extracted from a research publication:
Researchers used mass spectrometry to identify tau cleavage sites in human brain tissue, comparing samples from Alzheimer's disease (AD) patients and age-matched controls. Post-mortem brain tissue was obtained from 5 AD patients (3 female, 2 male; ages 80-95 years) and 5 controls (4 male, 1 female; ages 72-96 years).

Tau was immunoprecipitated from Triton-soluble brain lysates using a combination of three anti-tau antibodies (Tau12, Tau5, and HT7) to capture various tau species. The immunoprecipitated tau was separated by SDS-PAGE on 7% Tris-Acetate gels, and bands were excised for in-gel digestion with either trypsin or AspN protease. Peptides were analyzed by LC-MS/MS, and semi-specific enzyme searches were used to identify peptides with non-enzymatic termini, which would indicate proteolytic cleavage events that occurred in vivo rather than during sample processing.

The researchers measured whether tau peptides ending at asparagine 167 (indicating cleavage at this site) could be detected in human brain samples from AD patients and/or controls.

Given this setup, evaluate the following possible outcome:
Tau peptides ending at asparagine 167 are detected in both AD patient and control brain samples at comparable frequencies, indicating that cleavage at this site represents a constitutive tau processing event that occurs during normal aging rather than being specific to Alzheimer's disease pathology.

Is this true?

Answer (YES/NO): YES